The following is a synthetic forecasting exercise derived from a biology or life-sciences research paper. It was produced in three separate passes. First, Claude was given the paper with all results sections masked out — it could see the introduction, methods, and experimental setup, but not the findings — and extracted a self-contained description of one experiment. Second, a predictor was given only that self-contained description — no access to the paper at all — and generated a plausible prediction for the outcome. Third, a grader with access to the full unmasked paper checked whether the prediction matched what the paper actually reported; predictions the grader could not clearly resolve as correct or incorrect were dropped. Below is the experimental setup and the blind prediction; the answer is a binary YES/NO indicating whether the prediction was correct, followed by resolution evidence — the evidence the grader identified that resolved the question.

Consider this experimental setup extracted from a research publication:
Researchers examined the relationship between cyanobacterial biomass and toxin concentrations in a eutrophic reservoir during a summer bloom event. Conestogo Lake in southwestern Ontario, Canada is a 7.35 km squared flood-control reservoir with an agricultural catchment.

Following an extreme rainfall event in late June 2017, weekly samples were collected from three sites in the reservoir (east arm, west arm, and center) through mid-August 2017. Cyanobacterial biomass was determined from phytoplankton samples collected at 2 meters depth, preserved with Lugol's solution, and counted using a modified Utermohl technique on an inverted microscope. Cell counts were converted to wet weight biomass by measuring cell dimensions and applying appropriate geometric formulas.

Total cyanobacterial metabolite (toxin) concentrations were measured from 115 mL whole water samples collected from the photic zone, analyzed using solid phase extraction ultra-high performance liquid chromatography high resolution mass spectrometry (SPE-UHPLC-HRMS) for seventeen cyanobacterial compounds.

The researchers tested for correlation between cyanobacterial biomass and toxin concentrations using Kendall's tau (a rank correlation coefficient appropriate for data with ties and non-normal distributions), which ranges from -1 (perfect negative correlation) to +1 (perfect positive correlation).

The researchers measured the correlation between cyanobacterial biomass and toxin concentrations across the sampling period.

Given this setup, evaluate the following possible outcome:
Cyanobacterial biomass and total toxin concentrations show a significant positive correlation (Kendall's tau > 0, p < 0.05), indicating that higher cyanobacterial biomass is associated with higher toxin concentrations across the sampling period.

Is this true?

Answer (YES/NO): NO